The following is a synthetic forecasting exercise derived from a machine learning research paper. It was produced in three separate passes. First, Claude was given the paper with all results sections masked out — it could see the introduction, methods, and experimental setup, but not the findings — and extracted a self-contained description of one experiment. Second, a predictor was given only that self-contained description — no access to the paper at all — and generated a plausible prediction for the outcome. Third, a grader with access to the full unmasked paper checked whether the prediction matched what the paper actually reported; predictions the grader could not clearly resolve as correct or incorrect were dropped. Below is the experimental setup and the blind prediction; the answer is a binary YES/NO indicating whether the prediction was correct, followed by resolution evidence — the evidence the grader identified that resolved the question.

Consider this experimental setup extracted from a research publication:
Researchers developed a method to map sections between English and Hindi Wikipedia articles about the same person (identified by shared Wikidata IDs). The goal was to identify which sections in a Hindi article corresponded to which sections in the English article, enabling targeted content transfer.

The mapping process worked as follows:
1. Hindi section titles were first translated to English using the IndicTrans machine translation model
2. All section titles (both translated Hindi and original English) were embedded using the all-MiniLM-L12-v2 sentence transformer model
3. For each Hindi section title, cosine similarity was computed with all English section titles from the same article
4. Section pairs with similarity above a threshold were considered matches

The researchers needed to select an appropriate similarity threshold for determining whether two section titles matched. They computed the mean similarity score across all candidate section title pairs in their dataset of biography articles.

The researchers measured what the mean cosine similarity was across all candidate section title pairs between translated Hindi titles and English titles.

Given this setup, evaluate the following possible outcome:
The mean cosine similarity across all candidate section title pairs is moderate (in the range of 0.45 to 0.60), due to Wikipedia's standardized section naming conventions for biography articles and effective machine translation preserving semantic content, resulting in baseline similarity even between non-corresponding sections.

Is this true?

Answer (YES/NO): NO